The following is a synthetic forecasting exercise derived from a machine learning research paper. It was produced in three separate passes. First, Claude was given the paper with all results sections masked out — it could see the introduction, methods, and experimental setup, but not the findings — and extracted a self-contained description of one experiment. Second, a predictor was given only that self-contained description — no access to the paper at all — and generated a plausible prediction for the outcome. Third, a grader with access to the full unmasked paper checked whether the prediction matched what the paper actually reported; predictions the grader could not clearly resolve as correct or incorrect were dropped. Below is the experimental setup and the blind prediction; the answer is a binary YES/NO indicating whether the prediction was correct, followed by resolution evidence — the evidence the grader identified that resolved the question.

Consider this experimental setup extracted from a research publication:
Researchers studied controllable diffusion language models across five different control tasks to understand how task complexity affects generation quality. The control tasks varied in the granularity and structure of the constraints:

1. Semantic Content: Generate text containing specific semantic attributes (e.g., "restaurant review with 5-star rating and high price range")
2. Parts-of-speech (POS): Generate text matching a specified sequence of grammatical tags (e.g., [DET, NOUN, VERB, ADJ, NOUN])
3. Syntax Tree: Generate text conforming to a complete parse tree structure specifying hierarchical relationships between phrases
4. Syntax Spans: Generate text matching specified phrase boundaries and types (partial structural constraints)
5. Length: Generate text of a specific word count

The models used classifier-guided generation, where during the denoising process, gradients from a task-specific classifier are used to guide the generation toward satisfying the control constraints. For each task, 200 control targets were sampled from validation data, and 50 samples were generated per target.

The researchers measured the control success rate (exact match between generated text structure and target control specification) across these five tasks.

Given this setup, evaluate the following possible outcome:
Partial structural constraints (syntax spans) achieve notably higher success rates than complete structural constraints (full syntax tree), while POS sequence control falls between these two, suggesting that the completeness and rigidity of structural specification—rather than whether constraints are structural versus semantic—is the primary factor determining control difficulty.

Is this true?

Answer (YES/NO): NO